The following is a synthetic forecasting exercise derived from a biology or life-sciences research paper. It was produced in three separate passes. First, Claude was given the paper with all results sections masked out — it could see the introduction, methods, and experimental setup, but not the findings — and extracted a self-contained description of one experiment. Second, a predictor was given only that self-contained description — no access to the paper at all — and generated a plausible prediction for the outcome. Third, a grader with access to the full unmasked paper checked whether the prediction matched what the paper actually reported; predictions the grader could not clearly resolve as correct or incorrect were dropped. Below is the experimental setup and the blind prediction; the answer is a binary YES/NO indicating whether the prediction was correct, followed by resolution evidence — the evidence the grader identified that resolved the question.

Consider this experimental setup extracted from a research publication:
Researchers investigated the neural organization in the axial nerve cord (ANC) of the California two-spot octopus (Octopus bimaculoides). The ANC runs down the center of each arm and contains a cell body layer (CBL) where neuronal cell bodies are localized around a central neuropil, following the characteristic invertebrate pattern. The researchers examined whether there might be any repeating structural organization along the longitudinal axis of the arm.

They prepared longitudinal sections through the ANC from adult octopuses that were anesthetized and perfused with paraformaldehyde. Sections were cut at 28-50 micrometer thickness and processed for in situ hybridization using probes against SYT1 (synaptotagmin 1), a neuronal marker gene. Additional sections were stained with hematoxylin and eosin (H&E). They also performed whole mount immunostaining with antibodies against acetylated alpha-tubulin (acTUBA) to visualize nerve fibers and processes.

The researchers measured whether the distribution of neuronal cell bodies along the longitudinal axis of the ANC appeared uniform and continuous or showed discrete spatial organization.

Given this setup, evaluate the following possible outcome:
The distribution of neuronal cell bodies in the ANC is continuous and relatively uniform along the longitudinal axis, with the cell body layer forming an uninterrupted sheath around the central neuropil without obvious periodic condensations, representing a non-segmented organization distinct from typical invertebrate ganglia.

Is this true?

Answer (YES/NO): NO